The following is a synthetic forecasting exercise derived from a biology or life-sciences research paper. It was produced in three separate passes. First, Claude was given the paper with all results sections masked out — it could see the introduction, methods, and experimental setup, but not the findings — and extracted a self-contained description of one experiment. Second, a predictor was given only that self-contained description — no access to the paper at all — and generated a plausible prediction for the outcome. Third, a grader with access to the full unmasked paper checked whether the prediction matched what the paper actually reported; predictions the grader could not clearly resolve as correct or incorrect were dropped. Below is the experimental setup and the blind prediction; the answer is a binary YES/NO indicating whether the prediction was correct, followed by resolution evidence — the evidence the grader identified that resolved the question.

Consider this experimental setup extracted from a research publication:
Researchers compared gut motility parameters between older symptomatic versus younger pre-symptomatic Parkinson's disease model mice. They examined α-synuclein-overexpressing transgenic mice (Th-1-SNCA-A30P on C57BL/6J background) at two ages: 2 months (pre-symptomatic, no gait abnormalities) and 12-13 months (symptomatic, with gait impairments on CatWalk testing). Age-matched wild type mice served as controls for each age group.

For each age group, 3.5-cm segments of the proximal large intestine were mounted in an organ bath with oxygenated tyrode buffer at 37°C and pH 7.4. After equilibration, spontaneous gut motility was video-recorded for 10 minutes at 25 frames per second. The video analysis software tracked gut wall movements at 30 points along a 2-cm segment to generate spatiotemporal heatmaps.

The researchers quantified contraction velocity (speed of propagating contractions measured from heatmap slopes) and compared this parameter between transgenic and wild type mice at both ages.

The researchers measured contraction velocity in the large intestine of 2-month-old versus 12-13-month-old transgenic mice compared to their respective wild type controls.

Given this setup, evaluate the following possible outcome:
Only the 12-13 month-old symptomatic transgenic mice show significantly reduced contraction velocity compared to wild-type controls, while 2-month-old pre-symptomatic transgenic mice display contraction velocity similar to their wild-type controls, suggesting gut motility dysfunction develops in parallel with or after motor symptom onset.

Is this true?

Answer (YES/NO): NO